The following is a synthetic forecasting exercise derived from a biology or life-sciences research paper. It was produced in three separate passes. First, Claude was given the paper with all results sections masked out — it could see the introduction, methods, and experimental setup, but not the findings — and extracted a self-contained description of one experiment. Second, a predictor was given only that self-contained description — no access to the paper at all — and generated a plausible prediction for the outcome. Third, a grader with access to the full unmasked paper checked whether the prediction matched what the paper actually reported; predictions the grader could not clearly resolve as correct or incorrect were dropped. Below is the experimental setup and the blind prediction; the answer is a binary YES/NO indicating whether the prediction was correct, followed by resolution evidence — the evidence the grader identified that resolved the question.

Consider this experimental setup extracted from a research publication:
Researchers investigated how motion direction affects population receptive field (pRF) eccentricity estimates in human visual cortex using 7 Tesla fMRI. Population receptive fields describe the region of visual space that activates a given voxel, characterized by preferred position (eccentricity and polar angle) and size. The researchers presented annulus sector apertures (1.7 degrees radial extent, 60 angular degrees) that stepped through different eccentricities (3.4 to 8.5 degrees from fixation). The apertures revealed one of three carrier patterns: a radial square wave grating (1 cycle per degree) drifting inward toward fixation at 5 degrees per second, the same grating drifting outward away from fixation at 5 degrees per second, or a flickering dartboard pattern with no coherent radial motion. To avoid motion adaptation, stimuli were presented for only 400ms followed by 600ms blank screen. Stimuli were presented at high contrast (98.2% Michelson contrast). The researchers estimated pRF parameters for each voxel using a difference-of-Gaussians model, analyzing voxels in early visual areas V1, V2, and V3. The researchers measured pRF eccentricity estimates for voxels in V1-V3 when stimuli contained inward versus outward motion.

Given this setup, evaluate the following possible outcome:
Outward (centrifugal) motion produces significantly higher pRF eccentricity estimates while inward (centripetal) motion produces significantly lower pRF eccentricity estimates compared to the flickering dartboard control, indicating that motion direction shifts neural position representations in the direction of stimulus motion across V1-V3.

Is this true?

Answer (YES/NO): NO